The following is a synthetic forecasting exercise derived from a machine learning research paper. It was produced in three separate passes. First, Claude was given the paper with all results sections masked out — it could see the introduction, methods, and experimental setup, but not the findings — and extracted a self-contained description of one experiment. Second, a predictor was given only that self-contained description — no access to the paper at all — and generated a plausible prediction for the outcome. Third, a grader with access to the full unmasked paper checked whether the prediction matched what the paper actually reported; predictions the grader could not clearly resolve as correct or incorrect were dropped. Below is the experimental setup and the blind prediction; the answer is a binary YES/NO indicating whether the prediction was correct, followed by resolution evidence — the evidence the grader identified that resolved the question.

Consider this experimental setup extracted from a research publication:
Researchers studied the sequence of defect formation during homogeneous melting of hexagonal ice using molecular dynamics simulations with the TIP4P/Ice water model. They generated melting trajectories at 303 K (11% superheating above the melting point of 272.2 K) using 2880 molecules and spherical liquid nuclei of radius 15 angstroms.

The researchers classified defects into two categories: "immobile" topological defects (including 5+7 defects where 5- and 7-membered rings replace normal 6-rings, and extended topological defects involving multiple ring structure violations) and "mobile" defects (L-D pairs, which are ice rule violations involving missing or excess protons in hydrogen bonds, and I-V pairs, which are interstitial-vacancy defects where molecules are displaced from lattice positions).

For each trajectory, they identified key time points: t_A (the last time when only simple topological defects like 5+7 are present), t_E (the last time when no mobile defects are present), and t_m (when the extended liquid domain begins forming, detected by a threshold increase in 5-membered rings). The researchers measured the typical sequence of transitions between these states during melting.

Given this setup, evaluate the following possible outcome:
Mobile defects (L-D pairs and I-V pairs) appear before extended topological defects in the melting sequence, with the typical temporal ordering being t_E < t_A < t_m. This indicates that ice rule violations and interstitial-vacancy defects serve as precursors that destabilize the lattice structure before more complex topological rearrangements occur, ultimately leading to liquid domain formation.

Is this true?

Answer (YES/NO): NO